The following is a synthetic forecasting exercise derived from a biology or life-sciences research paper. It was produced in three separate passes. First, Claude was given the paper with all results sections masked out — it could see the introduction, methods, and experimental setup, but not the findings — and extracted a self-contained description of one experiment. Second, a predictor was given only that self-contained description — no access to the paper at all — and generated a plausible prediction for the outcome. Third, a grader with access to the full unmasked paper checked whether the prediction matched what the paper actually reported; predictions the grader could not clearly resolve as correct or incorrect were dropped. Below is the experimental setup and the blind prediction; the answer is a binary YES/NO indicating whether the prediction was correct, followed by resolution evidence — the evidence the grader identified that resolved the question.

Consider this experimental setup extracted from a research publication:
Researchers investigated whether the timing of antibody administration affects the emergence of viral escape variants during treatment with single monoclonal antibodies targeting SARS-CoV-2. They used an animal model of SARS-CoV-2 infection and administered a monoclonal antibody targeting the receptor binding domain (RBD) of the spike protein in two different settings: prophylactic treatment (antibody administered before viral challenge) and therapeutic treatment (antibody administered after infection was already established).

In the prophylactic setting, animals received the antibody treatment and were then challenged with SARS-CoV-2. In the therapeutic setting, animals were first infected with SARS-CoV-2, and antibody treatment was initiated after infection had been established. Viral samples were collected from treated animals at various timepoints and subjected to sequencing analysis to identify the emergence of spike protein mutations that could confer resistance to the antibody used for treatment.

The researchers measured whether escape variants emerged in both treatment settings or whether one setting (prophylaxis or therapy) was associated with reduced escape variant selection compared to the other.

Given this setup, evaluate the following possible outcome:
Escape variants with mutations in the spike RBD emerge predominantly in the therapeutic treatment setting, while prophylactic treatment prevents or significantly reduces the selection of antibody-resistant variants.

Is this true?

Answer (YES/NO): NO